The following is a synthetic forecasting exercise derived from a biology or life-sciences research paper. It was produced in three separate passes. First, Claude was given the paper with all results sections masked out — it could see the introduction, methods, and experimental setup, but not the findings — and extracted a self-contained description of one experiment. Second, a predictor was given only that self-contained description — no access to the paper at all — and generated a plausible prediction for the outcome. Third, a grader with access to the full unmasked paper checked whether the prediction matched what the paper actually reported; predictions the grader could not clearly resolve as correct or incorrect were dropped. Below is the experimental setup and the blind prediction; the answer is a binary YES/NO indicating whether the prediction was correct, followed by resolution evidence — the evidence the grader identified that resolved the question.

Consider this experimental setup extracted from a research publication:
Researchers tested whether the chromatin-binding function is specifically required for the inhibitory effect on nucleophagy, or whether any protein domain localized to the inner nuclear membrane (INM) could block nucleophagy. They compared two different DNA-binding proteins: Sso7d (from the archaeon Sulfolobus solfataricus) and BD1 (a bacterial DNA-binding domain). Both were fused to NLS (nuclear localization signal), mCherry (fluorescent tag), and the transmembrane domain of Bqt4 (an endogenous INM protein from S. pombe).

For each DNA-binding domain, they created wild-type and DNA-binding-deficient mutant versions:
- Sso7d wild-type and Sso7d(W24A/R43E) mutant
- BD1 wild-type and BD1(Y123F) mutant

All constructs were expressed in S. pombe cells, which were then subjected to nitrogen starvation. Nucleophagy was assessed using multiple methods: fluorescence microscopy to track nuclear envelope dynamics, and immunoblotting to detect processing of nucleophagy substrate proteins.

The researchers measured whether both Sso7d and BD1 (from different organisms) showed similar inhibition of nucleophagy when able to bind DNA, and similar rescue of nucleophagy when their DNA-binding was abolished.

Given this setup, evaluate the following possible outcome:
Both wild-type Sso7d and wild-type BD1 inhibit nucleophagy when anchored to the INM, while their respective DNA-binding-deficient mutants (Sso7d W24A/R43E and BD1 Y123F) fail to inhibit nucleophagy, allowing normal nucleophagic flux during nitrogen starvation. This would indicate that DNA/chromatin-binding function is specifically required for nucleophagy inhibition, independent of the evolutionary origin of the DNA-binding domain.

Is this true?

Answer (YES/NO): YES